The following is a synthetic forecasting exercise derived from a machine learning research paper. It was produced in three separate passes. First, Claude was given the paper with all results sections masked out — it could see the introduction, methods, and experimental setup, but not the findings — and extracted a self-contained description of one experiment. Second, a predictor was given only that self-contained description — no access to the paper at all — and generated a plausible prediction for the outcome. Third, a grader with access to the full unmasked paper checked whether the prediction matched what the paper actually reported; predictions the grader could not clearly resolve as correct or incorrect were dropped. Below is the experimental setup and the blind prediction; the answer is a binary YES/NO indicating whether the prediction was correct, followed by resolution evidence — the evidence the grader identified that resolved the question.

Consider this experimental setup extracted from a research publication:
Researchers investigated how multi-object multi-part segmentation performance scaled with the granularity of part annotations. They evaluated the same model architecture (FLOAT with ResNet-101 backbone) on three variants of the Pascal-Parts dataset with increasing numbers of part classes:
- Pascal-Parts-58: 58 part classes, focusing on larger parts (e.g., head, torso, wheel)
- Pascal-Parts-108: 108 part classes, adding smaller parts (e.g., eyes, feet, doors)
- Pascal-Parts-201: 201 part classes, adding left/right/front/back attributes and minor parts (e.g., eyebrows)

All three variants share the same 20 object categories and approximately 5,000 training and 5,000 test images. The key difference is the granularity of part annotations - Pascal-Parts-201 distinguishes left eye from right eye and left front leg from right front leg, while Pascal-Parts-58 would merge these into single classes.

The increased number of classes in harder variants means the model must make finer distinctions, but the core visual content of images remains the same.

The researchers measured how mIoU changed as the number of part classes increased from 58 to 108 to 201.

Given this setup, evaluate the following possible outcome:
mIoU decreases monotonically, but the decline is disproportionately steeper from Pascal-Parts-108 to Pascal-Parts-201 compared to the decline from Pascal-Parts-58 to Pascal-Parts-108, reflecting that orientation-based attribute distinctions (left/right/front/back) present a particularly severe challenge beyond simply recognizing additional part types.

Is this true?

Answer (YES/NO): NO